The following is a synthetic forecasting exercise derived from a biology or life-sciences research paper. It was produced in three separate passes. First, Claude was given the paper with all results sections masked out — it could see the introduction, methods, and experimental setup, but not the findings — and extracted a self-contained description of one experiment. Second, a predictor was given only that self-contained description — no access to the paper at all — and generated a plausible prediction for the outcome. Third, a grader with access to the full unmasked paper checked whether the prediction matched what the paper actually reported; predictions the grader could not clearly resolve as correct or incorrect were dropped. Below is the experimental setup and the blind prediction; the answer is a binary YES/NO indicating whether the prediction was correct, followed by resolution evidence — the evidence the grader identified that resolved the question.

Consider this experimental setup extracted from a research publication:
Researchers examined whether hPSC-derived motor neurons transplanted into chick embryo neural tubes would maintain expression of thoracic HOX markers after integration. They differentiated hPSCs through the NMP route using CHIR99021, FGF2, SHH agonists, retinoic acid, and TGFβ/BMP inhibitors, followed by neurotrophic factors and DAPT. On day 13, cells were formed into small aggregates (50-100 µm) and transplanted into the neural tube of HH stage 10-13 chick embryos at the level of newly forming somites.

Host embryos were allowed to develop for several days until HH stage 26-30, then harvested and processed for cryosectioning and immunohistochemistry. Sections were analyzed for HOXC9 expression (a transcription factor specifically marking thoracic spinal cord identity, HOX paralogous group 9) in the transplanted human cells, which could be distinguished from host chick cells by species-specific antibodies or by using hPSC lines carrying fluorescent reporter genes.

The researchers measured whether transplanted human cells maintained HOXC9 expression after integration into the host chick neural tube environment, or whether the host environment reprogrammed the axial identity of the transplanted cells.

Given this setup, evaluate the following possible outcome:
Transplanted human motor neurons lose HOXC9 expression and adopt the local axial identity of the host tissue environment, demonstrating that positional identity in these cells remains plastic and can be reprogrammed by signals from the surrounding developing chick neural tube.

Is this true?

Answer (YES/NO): NO